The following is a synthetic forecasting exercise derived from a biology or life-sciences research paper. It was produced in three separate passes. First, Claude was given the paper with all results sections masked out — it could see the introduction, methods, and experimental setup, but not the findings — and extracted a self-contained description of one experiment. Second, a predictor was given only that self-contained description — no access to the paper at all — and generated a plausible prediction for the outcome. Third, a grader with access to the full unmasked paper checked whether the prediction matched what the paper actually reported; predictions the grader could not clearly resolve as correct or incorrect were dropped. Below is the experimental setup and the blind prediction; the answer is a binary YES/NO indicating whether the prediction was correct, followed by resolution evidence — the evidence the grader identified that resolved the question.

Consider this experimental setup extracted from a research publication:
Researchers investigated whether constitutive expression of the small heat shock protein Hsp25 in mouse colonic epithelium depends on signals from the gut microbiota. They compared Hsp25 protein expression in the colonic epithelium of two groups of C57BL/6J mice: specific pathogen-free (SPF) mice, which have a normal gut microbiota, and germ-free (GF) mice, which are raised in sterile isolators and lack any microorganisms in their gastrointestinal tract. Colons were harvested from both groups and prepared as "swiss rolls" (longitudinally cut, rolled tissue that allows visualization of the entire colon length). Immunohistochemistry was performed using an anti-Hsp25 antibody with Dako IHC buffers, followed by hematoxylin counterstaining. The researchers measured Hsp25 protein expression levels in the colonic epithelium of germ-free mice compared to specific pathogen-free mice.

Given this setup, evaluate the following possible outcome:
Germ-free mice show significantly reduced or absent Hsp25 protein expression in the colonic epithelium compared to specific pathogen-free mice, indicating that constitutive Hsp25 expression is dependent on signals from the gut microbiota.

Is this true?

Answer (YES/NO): YES